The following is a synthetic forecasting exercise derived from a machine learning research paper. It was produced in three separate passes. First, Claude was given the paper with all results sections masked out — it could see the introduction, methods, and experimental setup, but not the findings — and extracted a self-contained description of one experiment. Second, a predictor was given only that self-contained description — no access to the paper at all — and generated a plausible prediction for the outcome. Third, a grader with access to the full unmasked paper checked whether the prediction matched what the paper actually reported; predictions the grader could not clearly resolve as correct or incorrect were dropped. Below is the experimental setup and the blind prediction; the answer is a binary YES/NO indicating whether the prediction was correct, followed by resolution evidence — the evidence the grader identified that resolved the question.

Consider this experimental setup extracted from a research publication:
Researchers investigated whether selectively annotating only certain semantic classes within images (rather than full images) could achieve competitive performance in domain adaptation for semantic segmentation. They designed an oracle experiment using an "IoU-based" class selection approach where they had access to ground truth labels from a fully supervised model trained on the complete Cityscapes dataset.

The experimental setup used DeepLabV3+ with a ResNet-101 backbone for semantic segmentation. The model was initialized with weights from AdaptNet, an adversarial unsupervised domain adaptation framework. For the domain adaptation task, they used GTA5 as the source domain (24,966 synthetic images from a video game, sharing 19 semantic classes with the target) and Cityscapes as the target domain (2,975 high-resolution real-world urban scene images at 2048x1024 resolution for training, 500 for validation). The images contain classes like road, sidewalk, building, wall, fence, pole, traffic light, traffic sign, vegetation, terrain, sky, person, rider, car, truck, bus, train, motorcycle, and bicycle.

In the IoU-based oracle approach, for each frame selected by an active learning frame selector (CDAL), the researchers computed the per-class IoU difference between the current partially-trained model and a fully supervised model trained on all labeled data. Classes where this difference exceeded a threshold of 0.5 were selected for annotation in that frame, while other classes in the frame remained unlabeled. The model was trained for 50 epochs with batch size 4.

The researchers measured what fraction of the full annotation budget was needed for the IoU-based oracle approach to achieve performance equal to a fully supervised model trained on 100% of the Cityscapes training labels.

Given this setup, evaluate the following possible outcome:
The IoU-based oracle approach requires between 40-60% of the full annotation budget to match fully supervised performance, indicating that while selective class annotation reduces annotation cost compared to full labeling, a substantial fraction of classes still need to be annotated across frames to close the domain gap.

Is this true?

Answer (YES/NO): NO